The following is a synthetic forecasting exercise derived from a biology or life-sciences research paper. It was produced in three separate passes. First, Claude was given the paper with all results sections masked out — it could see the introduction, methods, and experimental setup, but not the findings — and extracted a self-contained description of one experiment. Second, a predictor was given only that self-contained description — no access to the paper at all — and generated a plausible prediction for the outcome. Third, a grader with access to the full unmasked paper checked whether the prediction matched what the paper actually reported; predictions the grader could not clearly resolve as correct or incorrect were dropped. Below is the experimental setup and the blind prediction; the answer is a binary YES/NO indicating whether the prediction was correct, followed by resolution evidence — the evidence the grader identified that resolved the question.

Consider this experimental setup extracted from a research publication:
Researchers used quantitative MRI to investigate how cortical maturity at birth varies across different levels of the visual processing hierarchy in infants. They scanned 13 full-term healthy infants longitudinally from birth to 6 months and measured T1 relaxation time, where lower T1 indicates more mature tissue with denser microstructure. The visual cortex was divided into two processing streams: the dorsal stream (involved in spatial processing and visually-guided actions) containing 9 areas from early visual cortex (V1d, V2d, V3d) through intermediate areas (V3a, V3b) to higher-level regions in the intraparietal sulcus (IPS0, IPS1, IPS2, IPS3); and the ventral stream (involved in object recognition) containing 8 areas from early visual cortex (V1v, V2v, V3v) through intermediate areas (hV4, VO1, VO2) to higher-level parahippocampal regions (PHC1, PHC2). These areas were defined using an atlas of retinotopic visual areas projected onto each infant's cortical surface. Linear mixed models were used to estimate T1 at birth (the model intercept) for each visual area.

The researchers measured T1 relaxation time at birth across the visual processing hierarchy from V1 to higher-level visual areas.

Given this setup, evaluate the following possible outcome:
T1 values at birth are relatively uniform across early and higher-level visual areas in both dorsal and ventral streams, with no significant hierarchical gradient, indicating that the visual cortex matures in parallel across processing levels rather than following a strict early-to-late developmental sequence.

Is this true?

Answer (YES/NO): NO